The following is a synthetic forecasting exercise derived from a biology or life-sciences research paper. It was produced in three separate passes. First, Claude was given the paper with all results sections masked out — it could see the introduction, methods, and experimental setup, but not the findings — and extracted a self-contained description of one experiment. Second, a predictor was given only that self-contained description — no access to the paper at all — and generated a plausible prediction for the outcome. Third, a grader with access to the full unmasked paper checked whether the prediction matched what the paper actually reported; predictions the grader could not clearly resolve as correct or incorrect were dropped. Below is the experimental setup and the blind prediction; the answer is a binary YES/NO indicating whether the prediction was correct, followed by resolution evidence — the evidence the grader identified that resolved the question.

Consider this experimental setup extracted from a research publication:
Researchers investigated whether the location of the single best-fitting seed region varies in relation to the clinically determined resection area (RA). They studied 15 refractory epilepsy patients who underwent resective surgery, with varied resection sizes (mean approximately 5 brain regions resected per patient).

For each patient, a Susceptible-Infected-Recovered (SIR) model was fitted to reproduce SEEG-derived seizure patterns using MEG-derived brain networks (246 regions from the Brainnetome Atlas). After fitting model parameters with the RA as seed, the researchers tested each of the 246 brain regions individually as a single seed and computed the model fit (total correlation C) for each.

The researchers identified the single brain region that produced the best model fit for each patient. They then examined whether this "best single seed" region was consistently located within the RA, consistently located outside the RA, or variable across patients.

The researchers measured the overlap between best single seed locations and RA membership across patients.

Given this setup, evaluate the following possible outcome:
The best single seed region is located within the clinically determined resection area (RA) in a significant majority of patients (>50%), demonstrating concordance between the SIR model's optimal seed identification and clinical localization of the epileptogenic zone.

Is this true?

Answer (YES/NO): NO